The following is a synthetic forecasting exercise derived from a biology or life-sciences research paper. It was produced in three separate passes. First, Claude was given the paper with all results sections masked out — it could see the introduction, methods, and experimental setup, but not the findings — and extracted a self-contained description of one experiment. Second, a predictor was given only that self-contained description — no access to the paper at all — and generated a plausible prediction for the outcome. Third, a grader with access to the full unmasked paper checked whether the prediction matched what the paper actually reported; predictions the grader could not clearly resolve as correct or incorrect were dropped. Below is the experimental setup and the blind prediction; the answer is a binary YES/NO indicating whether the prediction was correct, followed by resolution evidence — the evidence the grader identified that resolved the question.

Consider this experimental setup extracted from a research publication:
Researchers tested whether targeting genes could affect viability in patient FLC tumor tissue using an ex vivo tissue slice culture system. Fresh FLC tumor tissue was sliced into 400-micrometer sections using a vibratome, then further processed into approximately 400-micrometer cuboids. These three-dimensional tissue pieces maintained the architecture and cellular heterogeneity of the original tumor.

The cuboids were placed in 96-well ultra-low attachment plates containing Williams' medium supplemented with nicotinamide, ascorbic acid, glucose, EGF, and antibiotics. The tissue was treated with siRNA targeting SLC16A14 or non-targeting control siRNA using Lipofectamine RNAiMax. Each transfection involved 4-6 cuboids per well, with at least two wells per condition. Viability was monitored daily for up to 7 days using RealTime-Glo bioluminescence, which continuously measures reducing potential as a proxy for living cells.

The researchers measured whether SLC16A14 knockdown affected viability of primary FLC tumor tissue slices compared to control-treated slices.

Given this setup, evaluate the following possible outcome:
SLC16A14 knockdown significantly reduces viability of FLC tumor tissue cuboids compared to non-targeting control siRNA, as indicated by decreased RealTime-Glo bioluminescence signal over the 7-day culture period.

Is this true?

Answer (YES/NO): YES